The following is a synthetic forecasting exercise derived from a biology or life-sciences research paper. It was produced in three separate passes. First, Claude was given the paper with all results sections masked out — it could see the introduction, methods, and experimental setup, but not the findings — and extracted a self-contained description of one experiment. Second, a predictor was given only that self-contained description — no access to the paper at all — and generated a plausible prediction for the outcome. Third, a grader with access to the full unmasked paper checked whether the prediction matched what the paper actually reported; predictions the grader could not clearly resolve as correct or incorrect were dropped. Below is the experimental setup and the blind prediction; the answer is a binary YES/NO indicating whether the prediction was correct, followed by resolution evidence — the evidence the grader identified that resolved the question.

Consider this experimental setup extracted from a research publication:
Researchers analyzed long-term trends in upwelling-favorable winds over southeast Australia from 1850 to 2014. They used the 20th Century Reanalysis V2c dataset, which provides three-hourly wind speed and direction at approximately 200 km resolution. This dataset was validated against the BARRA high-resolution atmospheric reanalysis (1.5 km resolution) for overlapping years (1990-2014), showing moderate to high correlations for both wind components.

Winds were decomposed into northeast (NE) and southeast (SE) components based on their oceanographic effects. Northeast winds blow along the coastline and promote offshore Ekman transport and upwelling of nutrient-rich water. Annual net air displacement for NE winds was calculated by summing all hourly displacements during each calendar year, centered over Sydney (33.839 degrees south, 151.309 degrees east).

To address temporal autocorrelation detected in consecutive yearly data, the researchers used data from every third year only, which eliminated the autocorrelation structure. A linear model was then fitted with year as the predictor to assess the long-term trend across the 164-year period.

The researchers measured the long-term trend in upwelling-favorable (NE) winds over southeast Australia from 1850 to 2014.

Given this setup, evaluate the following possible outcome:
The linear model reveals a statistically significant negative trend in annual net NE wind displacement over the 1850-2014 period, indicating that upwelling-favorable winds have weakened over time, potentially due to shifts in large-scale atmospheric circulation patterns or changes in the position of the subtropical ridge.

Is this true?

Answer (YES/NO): NO